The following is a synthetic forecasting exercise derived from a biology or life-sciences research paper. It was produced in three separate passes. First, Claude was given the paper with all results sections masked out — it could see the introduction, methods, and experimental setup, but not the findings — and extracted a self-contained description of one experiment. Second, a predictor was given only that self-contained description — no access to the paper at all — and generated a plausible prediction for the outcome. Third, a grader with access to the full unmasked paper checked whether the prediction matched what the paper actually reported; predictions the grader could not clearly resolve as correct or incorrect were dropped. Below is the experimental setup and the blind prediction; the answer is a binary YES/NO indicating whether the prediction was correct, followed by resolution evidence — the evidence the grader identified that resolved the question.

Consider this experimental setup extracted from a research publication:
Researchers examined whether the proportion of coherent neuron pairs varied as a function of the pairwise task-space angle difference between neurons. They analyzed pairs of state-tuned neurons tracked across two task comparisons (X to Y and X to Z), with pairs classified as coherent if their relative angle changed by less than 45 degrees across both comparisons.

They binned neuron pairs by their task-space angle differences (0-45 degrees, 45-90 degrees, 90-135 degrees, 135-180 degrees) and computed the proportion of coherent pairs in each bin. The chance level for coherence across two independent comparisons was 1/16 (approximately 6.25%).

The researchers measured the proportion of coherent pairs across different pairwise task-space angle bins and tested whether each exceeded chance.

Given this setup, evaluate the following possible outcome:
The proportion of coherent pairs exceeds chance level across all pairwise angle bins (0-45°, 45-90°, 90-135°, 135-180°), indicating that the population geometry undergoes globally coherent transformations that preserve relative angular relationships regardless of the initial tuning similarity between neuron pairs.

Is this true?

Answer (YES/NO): YES